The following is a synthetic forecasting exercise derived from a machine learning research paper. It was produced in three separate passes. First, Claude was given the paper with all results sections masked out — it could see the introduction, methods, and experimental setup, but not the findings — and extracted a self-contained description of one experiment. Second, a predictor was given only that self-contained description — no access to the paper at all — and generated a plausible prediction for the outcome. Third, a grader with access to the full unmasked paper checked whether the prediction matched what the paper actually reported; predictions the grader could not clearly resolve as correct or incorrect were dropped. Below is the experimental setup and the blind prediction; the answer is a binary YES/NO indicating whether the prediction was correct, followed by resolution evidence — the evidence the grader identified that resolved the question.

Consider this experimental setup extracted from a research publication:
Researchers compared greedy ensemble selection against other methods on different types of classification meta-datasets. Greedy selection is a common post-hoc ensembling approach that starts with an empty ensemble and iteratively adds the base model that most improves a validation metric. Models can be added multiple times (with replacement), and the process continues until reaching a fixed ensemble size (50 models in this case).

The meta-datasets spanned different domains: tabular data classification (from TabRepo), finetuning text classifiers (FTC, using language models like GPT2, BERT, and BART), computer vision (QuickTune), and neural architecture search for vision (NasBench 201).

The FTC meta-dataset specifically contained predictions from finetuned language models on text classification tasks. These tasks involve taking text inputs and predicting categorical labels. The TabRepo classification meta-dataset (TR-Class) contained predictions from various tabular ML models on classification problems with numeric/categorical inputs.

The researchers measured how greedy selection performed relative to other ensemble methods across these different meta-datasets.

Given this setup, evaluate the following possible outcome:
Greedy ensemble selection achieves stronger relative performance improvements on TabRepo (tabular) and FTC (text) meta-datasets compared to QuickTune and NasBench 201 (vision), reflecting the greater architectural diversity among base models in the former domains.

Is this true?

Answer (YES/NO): YES